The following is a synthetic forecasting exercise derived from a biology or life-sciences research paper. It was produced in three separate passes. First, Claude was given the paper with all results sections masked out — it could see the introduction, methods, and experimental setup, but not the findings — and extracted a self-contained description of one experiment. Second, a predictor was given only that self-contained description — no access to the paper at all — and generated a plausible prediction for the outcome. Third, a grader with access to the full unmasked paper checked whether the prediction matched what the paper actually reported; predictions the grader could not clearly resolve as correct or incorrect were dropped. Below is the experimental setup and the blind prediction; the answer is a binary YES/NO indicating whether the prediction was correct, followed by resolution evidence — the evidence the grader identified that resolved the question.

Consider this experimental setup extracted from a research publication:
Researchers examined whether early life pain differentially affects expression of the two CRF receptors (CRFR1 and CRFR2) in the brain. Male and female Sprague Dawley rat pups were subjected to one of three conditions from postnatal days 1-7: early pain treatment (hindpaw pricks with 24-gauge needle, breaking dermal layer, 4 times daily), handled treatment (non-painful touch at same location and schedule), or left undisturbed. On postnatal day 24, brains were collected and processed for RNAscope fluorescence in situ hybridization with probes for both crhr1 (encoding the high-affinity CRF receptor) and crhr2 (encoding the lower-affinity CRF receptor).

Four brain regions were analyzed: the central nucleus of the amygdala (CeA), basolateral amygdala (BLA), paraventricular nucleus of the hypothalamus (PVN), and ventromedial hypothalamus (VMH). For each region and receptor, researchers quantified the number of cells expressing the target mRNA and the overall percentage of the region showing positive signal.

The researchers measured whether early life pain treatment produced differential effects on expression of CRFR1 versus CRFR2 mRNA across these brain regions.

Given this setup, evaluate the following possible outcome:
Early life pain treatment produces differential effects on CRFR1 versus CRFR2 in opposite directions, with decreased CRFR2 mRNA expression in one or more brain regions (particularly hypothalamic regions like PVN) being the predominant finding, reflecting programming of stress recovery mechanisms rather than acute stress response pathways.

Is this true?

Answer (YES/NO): NO